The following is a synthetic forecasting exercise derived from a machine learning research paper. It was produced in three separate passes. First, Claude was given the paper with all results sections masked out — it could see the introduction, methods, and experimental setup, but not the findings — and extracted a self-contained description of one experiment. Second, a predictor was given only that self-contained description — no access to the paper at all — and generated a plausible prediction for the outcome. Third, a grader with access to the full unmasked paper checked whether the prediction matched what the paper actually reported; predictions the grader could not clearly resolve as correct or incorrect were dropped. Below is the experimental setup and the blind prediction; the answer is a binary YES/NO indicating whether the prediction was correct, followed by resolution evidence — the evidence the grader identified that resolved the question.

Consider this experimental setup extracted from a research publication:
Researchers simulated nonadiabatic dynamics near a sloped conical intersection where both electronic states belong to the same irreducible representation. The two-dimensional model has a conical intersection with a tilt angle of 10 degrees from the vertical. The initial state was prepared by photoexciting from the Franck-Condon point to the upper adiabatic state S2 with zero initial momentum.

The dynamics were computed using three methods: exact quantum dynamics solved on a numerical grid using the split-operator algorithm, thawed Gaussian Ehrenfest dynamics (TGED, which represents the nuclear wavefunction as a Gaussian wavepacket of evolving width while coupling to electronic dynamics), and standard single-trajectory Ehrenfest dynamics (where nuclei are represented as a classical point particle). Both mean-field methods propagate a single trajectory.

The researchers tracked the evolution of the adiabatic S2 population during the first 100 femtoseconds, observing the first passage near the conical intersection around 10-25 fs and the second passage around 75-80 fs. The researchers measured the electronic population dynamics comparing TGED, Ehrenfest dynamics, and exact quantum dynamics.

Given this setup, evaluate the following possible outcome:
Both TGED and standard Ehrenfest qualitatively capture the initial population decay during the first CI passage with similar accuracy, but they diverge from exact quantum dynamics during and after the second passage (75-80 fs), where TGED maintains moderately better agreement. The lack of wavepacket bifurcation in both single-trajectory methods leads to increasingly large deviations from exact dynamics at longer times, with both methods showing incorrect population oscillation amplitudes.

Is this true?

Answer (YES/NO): NO